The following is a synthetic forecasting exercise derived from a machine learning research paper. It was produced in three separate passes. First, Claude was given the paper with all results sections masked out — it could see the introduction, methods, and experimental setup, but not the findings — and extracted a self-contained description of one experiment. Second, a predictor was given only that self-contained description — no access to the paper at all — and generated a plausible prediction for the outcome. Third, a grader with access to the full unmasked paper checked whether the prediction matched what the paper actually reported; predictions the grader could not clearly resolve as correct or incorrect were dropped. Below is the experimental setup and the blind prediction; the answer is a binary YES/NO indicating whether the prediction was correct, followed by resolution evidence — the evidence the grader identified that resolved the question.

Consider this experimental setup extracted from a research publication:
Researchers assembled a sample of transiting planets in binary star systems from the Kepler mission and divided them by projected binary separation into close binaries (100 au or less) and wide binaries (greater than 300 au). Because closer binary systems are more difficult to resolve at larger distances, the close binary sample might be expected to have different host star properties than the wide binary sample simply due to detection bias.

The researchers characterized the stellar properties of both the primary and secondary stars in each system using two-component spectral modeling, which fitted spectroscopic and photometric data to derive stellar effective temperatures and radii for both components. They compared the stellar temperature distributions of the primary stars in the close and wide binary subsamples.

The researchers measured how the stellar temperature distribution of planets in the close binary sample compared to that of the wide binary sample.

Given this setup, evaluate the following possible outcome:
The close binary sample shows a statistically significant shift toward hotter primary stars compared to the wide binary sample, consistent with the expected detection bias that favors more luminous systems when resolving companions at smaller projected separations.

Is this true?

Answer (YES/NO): NO